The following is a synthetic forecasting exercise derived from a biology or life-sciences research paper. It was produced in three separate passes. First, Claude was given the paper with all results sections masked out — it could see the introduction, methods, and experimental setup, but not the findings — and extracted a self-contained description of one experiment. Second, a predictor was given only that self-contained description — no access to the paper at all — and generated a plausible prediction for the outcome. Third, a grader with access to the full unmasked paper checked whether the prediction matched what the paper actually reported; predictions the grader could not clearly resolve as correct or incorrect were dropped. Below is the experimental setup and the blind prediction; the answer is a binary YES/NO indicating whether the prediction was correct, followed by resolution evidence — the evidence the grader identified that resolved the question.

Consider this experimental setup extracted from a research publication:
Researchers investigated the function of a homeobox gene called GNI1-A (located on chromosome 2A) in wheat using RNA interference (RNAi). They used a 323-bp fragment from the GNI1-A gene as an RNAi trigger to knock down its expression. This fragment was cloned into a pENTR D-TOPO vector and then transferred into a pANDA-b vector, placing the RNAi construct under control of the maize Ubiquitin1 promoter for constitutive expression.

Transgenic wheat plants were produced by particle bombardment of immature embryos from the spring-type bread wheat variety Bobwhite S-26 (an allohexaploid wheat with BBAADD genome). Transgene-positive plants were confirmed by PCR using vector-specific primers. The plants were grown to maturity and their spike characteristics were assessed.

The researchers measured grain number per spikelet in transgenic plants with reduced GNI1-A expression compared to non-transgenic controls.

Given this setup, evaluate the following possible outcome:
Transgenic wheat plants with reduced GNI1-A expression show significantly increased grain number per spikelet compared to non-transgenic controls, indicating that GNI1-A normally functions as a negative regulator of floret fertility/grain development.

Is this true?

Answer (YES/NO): YES